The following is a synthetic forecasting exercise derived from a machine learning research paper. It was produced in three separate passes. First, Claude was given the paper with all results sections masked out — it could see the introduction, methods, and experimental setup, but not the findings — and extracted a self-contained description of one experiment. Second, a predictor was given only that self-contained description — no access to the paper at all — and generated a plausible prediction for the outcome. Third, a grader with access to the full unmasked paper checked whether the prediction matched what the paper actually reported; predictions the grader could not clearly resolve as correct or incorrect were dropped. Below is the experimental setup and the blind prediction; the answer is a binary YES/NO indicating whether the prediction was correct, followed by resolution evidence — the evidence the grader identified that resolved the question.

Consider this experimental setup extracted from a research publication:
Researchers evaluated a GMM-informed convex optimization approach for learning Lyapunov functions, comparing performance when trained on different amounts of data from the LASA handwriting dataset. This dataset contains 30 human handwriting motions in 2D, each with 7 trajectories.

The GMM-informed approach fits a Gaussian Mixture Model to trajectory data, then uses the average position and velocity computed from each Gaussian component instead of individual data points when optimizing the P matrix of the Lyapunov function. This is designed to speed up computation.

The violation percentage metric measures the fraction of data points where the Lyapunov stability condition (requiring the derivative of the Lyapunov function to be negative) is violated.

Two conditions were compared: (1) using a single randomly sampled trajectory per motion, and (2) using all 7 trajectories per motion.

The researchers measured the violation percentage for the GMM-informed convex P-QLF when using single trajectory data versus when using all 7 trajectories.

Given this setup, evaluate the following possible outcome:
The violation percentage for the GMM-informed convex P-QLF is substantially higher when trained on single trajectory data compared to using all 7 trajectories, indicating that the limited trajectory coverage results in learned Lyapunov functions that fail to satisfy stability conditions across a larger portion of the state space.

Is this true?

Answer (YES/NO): NO